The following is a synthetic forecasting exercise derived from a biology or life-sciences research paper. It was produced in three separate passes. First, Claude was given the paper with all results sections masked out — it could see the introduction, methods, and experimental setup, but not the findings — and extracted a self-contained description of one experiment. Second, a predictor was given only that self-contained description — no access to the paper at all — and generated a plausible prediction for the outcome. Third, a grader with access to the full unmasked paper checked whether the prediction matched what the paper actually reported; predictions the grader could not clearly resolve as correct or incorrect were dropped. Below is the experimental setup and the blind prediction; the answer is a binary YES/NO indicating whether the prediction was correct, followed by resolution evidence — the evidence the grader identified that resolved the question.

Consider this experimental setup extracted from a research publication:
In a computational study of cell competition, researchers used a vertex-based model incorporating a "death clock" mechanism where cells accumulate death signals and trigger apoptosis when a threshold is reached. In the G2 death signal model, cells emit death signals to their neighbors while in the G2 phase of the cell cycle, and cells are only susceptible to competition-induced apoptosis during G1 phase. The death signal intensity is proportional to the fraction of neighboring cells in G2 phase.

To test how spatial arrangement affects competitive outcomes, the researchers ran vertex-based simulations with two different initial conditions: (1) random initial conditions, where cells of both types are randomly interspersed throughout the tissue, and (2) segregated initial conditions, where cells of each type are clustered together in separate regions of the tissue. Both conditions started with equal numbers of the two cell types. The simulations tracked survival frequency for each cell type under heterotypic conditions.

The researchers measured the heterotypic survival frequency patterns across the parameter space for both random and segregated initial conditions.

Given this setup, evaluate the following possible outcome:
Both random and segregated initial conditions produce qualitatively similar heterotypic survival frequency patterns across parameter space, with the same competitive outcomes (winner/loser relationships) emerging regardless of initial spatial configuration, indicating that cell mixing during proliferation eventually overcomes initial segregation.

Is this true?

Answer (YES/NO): NO